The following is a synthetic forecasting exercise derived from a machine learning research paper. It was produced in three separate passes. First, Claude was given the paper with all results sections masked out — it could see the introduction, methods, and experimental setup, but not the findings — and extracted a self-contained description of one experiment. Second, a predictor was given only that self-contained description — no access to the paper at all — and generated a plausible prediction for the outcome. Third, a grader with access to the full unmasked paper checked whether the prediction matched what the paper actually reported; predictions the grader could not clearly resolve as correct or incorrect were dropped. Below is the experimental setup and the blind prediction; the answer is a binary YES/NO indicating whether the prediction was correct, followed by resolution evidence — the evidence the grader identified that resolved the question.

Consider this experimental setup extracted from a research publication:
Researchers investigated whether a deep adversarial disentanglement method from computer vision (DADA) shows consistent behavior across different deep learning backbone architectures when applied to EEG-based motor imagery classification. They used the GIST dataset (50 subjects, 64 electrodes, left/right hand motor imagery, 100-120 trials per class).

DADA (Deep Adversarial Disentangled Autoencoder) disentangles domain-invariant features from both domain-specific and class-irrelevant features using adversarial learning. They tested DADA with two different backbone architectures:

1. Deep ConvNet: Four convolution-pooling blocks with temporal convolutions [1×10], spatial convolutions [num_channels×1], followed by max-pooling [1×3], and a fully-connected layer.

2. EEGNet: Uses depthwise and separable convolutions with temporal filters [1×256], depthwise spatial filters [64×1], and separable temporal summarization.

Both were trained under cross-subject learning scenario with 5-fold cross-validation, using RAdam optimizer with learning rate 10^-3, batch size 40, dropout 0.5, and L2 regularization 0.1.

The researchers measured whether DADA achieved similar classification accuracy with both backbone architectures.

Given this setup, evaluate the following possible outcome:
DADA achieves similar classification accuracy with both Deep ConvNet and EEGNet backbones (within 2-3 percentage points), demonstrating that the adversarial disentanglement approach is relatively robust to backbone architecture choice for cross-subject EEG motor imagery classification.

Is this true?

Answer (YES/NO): NO